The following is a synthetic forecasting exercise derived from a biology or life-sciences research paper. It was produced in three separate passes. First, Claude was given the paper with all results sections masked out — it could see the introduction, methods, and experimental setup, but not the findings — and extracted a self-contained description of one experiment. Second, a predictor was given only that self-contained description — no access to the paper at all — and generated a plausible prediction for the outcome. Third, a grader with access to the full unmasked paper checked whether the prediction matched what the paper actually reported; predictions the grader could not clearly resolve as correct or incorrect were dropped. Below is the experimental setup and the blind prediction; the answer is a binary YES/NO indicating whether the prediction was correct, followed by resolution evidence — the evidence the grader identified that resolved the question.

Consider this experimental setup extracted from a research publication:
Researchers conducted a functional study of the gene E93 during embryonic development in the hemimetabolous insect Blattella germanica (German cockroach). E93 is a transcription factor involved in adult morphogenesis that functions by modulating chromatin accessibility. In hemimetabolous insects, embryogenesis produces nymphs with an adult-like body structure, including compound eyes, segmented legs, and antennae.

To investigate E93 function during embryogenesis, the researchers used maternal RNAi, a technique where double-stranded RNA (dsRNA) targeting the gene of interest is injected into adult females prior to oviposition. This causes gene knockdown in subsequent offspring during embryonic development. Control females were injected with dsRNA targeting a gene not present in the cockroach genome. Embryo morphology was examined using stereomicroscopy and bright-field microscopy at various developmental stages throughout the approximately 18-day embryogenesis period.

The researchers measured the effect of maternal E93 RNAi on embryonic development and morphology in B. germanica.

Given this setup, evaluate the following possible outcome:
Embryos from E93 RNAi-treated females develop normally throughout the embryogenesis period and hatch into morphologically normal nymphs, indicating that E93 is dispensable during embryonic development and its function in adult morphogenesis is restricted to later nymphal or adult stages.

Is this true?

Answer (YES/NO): NO